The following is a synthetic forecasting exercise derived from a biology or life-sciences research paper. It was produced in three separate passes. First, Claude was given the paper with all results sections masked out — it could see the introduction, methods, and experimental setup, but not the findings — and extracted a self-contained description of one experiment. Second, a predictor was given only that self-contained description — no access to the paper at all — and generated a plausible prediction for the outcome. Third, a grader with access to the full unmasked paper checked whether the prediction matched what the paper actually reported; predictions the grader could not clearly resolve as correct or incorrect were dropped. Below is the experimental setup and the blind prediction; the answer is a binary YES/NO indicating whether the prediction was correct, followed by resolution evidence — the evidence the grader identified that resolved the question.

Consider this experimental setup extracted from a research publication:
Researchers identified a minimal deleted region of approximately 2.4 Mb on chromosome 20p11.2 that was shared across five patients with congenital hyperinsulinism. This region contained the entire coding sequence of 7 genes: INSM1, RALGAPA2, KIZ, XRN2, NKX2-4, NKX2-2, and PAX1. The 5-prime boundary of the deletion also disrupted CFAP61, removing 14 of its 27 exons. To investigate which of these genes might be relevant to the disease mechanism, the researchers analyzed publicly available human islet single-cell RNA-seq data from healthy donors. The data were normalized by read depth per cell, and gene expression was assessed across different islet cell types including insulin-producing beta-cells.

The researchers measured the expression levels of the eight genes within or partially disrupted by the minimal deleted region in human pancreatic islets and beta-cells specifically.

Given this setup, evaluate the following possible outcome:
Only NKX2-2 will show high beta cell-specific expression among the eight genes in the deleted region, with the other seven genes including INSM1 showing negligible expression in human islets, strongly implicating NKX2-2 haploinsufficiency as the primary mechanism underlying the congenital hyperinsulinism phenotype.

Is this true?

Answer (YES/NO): NO